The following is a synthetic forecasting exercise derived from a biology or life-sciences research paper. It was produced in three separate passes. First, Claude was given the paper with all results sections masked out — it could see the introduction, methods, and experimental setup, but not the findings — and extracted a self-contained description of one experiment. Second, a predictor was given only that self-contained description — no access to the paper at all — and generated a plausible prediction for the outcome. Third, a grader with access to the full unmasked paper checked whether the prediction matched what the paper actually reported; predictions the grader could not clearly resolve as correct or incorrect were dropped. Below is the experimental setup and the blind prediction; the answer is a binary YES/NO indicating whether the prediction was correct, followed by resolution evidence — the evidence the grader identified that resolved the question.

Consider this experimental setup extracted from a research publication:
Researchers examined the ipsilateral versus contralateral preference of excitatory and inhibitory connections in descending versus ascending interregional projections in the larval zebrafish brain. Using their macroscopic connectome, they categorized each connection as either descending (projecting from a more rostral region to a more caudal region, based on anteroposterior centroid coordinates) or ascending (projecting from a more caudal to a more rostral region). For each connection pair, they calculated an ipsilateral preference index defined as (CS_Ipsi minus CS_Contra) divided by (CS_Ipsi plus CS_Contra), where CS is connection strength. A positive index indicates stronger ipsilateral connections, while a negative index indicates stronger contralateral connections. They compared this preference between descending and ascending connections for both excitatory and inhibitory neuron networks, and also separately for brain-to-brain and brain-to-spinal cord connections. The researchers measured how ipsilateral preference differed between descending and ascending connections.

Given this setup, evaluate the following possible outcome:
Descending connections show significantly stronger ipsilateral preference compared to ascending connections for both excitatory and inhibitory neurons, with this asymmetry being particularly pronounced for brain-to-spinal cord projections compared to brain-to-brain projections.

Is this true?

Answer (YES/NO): NO